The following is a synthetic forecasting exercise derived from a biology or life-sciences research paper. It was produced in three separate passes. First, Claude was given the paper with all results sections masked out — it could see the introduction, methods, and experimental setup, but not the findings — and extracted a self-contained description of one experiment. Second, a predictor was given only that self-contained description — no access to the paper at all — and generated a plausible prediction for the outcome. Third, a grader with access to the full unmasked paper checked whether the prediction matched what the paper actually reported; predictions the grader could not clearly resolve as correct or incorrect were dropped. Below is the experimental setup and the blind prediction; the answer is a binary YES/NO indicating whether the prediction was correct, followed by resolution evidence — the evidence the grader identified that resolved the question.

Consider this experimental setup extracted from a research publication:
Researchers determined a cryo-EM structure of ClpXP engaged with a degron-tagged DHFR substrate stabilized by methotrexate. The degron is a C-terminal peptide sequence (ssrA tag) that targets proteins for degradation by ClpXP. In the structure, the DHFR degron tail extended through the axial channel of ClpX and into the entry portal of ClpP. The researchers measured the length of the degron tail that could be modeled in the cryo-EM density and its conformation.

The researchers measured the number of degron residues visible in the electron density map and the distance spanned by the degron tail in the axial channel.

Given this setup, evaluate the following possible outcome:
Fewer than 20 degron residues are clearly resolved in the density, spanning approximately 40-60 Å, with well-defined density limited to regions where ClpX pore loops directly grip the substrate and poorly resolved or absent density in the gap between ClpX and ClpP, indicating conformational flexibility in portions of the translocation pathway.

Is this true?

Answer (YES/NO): NO